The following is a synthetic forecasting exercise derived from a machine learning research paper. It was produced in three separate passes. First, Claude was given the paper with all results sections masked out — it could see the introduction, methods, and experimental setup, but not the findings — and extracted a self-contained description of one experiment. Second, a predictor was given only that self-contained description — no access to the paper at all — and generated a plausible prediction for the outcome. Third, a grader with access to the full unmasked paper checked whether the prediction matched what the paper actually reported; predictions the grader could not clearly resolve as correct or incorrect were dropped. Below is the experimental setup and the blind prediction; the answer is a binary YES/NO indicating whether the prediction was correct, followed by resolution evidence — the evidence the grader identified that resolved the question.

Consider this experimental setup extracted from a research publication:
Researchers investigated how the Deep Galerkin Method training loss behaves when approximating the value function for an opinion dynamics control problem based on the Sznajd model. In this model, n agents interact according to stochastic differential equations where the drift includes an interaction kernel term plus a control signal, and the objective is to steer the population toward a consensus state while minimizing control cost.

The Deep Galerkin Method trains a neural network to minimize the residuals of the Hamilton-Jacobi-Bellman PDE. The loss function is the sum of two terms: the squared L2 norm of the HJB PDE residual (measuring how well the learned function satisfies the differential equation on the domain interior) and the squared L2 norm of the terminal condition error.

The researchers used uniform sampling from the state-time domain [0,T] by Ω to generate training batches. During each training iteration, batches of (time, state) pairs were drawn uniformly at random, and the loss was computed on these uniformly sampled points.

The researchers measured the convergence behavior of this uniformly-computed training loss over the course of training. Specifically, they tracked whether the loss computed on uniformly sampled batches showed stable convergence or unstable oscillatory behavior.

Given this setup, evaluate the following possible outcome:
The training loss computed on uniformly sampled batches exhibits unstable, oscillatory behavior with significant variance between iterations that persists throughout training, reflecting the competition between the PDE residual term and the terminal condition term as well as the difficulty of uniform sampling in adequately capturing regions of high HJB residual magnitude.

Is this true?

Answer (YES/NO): NO